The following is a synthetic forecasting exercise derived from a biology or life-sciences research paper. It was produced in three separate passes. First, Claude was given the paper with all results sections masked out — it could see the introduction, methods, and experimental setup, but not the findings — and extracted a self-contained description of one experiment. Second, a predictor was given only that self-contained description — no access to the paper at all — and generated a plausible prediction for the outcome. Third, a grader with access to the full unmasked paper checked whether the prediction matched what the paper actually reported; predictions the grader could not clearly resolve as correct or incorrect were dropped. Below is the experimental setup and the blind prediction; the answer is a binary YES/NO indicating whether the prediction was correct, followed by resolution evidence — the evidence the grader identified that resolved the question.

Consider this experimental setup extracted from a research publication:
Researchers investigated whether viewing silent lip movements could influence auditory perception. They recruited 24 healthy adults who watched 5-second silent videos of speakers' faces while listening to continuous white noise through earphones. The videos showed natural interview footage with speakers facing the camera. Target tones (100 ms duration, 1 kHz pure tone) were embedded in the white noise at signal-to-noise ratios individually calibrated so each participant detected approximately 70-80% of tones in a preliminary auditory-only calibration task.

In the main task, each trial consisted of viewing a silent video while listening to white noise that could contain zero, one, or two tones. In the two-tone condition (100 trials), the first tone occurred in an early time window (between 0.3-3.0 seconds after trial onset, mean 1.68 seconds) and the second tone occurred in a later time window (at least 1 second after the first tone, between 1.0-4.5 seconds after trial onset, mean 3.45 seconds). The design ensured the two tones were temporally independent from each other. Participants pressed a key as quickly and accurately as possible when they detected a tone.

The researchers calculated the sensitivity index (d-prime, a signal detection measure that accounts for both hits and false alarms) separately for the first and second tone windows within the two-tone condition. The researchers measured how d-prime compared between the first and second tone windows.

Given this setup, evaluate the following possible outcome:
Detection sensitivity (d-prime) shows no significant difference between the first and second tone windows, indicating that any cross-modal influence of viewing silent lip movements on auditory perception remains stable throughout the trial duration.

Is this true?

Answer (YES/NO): NO